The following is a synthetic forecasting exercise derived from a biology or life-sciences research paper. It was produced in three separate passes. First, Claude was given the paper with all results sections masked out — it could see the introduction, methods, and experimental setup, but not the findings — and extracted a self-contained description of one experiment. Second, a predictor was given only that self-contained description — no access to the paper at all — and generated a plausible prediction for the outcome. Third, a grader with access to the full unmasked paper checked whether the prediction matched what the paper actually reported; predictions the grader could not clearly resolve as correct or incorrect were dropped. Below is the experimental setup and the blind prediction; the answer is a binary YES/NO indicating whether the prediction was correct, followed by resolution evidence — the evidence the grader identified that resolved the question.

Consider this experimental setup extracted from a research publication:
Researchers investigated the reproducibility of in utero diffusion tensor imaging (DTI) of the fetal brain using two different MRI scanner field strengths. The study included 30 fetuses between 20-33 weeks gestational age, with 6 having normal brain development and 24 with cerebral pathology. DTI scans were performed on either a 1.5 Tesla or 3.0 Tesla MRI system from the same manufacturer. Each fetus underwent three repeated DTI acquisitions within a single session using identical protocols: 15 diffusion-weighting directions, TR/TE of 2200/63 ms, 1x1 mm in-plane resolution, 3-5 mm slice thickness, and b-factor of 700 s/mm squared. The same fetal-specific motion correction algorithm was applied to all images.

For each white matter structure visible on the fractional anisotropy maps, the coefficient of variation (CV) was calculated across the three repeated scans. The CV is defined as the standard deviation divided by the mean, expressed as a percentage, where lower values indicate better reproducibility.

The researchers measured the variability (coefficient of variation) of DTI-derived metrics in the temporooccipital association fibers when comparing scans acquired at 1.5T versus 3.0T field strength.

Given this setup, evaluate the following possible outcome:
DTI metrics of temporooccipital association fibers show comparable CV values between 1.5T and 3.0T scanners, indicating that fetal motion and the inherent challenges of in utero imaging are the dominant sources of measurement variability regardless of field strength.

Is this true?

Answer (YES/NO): NO